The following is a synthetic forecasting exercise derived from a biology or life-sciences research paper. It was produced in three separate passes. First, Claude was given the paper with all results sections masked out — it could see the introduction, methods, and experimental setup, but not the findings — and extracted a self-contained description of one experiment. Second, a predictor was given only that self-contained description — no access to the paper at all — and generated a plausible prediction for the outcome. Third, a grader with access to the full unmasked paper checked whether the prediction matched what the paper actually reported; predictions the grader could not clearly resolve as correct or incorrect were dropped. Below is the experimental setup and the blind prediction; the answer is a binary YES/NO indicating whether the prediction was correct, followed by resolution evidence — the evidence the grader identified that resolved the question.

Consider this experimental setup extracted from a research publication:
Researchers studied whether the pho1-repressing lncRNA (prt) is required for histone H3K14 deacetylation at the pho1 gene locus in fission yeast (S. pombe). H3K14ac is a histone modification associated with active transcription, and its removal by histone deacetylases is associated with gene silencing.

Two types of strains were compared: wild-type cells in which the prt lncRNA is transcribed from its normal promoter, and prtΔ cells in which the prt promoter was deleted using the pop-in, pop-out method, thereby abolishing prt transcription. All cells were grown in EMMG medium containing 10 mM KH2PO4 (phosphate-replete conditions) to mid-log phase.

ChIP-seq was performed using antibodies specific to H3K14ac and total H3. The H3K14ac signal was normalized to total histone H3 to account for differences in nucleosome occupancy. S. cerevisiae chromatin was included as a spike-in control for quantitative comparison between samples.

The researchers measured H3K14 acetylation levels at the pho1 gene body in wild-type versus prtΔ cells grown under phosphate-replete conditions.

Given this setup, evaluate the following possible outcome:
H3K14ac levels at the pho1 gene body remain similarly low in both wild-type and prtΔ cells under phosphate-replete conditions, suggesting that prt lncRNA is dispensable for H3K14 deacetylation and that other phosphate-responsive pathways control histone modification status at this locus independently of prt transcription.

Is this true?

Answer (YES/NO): NO